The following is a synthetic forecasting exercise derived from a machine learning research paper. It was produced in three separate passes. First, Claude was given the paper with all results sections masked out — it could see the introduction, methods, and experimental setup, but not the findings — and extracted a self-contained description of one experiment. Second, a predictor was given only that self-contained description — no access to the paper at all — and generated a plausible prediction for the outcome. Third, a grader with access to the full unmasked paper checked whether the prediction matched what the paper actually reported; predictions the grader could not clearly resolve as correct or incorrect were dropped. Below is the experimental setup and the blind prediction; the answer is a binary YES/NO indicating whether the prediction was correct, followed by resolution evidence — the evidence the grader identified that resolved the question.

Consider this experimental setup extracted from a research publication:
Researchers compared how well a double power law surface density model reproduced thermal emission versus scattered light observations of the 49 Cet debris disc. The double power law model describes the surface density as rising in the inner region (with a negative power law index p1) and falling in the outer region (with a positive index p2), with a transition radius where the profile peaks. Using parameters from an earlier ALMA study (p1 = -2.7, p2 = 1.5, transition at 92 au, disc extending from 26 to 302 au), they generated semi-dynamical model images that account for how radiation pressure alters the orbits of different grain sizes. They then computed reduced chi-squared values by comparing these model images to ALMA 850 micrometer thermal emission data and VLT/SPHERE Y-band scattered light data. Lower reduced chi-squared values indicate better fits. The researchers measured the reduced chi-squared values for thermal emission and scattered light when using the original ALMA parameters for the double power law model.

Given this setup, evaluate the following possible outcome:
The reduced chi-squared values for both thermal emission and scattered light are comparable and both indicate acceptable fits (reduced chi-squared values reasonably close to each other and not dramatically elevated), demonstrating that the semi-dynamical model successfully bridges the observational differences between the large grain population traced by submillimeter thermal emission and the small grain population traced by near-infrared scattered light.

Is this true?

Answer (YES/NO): NO